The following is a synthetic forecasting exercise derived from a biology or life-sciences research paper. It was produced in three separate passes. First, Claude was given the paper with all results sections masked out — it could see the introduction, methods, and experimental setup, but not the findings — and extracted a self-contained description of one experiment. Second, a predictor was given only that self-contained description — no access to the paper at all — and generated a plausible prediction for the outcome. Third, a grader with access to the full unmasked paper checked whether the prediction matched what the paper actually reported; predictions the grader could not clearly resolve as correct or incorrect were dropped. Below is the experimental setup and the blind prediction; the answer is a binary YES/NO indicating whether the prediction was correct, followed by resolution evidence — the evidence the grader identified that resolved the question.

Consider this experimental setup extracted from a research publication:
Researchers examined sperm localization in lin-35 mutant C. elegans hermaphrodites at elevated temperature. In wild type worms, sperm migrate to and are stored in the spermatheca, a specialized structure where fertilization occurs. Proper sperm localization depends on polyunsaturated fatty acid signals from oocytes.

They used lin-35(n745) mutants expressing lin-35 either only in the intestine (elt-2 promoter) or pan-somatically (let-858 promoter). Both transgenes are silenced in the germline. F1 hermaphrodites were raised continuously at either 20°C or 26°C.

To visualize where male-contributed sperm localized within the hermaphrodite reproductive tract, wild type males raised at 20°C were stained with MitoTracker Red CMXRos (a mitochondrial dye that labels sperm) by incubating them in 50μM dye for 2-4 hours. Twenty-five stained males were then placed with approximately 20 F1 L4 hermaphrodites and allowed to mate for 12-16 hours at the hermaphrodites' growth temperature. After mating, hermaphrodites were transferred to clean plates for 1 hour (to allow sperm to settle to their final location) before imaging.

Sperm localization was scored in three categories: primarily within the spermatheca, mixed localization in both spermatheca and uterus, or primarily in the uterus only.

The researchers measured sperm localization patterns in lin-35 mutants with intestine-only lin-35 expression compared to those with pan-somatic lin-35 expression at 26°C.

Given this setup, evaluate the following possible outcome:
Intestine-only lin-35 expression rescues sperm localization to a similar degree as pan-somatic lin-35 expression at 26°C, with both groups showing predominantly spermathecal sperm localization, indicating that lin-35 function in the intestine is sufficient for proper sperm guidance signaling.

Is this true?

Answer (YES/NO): NO